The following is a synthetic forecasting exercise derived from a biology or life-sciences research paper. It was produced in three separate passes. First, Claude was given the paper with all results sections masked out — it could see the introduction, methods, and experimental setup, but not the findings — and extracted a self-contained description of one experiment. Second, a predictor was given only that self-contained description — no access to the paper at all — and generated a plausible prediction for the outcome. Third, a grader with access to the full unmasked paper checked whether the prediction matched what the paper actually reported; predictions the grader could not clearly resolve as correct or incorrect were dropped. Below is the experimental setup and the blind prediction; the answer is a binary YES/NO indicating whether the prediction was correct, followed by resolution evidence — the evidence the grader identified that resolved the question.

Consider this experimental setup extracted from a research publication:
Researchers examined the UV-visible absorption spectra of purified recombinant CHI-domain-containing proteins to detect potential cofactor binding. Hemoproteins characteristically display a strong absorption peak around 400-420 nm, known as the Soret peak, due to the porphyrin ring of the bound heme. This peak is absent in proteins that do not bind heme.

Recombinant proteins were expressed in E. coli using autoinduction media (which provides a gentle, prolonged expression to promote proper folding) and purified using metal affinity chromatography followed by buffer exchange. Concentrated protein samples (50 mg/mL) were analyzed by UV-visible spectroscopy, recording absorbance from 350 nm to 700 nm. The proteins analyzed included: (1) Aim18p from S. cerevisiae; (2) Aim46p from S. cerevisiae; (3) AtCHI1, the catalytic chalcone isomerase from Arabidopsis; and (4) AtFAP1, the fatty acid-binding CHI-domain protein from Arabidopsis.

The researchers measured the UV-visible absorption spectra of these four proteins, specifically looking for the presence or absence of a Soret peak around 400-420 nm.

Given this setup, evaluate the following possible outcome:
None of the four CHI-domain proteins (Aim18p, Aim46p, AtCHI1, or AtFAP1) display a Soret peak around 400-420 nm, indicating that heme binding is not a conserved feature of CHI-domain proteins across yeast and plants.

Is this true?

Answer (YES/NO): NO